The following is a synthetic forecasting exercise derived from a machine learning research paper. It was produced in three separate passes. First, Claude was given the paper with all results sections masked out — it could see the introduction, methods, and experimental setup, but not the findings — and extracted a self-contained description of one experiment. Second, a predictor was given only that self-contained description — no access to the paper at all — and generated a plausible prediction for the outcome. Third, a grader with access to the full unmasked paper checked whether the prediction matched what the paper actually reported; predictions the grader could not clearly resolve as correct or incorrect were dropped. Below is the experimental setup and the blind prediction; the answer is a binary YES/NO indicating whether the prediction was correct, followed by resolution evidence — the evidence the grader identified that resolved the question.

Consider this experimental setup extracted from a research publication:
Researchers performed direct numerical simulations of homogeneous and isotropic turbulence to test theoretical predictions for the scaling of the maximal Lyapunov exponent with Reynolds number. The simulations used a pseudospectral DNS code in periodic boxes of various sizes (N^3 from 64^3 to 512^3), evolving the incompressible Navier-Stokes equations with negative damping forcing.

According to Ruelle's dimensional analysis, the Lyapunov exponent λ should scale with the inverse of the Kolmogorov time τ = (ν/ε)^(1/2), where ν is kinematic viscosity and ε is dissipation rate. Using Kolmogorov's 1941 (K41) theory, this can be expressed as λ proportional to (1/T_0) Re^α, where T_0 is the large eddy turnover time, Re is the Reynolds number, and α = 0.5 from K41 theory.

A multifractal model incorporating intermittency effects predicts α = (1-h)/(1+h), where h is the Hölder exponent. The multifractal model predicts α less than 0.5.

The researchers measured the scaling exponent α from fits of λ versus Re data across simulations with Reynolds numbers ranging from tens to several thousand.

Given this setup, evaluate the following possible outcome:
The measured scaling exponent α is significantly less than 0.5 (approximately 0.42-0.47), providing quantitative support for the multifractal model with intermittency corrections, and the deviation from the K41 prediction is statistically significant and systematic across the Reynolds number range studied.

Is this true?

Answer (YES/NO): NO